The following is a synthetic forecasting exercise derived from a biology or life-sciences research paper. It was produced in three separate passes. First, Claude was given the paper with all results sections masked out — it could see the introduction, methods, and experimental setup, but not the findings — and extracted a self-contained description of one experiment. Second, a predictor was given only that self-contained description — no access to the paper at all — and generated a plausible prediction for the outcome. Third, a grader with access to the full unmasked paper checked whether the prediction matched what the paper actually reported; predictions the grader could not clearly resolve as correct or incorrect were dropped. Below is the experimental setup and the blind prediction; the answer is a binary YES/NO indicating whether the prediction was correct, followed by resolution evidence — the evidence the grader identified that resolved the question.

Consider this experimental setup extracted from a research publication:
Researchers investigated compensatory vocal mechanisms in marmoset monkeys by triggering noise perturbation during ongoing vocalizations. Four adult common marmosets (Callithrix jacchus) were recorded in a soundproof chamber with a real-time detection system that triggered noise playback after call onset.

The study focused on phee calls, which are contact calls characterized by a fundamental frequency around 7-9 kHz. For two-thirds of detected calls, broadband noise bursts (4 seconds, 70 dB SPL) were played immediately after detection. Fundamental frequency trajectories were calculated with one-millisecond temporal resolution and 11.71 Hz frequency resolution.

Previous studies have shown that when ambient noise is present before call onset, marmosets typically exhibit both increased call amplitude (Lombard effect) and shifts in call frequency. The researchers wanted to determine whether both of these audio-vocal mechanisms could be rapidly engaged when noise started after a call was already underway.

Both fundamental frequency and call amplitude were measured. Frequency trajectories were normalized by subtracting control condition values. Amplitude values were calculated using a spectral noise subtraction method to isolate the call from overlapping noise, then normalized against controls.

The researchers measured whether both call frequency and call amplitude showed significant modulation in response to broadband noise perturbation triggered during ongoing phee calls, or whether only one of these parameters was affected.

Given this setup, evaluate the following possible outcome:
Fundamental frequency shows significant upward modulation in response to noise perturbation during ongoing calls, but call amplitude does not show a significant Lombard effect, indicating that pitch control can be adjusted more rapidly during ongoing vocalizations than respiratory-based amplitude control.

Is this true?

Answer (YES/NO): NO